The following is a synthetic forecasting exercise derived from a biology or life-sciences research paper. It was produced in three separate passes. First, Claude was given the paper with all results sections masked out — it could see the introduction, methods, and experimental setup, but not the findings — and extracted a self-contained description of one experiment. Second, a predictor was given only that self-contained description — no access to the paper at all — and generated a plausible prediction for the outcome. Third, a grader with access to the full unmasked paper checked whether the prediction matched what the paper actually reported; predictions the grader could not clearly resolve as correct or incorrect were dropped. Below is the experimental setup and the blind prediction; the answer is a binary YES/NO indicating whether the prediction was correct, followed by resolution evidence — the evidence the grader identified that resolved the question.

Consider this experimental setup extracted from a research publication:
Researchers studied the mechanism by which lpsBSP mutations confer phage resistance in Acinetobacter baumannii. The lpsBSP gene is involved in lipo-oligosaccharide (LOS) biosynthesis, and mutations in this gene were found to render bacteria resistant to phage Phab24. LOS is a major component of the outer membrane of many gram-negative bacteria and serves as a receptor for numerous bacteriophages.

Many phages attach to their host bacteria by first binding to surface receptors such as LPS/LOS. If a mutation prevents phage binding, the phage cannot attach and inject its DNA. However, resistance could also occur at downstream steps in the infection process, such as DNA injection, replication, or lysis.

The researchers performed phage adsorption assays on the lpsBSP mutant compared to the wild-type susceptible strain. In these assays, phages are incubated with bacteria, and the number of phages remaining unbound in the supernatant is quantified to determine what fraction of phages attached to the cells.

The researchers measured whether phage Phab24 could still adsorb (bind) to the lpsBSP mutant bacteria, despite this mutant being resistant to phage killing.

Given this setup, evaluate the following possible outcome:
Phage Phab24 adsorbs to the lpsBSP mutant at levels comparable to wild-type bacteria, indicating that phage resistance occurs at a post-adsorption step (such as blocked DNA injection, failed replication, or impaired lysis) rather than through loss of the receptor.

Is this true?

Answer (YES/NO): YES